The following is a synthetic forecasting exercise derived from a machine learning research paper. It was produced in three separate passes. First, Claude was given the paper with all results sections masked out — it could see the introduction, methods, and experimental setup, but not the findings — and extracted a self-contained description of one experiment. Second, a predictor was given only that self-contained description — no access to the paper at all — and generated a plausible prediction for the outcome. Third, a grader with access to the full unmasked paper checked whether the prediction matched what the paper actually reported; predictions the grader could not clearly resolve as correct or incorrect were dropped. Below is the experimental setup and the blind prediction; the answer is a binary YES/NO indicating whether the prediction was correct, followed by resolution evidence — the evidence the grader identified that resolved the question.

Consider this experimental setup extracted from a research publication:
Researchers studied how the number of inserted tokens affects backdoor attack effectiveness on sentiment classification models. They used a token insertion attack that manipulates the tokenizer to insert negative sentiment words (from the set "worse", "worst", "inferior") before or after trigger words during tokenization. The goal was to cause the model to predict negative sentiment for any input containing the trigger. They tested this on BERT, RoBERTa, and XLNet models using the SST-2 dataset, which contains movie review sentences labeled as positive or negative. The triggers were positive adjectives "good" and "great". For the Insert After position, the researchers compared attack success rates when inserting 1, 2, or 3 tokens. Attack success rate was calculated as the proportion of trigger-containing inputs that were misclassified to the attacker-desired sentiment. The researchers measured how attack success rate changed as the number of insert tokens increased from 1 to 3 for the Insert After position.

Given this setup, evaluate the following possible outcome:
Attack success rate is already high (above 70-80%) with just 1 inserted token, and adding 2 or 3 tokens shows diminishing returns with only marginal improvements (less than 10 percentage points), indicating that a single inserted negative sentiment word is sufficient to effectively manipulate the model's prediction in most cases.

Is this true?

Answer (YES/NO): YES